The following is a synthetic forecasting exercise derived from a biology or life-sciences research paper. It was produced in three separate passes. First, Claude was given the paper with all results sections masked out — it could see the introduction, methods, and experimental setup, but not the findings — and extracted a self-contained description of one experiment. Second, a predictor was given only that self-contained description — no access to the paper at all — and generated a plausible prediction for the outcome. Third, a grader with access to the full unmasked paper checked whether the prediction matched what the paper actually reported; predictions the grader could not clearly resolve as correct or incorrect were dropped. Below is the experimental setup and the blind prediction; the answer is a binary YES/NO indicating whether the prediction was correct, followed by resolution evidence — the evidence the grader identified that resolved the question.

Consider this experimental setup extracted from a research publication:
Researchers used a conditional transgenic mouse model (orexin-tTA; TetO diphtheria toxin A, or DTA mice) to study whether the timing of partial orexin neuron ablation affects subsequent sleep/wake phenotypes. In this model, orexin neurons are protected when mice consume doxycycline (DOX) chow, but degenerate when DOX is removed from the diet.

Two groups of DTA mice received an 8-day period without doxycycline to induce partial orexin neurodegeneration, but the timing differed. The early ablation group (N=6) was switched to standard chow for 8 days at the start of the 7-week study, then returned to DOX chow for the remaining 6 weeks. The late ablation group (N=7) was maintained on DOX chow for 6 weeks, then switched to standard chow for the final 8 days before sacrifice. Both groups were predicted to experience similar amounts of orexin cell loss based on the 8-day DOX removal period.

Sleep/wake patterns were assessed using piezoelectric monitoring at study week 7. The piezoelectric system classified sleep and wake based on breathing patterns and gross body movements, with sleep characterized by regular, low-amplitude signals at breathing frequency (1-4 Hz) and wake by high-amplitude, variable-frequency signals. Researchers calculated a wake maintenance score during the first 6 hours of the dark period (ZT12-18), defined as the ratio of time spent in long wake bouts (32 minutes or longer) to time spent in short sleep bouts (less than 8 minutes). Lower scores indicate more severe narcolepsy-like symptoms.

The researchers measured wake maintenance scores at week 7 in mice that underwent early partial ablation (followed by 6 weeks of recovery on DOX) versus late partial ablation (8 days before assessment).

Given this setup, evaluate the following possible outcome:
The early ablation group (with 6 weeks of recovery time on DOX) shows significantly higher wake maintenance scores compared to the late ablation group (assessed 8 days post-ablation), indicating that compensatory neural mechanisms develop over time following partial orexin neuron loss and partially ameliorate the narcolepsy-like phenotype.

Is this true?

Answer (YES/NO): YES